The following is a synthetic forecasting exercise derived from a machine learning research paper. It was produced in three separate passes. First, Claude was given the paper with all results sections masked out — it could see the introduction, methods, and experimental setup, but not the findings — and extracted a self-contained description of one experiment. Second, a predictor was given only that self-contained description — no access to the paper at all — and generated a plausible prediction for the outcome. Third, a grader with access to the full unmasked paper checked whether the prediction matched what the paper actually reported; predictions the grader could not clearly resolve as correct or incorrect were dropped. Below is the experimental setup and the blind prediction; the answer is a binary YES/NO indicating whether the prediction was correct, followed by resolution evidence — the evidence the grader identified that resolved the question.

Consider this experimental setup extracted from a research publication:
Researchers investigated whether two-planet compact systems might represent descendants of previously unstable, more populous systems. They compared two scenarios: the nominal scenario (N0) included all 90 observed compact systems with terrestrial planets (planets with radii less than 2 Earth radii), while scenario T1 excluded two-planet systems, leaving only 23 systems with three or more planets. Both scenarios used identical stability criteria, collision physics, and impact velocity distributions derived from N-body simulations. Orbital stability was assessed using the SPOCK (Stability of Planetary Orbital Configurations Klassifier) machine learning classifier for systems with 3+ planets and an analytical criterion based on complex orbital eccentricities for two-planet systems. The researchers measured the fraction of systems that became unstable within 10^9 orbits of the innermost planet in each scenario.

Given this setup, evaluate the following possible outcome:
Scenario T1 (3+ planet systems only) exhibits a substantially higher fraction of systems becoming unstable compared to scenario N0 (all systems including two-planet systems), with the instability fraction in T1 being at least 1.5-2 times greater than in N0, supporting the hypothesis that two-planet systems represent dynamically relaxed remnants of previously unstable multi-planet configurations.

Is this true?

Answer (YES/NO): YES